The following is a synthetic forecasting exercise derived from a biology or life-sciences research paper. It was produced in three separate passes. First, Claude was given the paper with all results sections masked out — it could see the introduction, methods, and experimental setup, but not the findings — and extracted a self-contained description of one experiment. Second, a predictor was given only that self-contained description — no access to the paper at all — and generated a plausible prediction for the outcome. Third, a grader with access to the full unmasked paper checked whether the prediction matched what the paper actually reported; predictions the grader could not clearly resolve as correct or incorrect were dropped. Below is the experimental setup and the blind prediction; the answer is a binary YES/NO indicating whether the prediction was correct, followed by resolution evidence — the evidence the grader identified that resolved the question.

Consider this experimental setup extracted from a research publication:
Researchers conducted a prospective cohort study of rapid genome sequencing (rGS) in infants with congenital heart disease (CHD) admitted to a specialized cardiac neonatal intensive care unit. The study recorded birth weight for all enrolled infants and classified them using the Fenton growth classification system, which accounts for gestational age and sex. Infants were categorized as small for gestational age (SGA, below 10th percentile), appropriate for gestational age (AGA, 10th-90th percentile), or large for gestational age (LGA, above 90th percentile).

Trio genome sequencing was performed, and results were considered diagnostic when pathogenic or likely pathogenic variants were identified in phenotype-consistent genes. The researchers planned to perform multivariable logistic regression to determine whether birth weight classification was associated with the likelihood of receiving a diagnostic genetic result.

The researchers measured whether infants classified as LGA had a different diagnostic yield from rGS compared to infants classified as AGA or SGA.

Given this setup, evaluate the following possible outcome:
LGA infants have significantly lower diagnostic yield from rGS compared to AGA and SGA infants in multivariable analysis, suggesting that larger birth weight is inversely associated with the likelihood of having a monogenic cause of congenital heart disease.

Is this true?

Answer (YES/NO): NO